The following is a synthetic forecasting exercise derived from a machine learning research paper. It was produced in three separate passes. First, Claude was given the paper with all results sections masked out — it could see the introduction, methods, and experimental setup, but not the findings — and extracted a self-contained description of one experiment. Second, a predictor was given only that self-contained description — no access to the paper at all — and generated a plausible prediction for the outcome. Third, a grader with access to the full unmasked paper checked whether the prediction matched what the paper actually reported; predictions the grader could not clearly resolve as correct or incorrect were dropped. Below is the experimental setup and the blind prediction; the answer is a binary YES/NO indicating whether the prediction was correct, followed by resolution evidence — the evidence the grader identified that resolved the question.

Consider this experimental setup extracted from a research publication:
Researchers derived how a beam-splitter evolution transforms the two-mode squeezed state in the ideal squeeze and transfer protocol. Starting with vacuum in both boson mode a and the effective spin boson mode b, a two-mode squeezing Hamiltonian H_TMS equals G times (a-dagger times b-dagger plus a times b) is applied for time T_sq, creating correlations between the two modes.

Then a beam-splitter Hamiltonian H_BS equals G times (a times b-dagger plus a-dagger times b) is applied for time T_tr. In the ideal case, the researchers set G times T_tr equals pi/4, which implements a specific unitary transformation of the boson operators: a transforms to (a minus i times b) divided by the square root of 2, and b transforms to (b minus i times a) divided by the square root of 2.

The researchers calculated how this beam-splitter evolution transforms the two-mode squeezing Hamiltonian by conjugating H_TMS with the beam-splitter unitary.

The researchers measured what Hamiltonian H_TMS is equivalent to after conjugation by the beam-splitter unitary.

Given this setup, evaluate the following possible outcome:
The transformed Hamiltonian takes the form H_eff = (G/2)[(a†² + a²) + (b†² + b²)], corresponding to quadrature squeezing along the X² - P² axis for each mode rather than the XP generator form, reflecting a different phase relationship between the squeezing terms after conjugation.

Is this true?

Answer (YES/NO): NO